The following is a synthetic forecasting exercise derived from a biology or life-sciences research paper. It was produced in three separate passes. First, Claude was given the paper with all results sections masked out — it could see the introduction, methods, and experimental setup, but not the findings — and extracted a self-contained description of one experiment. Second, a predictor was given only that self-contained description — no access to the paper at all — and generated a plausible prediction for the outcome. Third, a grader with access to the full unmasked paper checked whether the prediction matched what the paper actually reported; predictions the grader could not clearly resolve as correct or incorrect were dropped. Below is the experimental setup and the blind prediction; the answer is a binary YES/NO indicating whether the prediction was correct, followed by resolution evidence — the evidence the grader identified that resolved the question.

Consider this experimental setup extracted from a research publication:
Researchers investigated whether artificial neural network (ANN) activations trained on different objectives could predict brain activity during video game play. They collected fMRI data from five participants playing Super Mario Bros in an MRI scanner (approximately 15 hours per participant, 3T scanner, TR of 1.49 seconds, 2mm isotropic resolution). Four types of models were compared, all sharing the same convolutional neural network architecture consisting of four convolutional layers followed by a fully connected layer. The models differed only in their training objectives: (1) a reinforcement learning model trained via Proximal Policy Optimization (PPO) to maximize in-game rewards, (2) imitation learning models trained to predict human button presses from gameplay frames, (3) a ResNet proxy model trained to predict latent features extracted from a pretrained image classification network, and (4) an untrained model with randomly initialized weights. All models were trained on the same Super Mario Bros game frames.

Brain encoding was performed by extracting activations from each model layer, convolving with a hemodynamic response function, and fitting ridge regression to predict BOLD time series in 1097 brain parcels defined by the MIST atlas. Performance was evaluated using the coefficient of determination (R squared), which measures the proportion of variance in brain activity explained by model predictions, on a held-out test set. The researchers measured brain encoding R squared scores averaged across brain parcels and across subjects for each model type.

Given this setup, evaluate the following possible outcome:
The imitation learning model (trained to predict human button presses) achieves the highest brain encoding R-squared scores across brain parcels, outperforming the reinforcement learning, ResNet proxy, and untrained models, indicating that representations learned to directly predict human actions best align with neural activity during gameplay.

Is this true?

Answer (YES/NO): NO